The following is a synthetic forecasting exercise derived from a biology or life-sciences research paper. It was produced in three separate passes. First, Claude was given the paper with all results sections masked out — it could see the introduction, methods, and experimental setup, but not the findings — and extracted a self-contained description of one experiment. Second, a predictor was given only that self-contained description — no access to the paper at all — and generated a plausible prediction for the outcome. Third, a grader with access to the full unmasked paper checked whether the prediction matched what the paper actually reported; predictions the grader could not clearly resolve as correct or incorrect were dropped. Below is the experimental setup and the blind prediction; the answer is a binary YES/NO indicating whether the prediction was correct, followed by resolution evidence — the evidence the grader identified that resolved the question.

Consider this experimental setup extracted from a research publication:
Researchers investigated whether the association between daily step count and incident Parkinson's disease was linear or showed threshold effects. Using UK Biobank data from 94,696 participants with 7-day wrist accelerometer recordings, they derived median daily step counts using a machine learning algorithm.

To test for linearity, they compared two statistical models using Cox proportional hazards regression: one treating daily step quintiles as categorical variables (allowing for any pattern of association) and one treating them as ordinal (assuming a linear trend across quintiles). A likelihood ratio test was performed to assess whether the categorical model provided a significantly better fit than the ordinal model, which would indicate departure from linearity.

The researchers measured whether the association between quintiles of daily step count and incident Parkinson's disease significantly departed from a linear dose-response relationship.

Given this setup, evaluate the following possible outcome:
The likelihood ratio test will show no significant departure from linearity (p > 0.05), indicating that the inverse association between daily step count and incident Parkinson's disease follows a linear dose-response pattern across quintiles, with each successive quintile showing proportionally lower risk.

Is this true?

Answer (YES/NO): YES